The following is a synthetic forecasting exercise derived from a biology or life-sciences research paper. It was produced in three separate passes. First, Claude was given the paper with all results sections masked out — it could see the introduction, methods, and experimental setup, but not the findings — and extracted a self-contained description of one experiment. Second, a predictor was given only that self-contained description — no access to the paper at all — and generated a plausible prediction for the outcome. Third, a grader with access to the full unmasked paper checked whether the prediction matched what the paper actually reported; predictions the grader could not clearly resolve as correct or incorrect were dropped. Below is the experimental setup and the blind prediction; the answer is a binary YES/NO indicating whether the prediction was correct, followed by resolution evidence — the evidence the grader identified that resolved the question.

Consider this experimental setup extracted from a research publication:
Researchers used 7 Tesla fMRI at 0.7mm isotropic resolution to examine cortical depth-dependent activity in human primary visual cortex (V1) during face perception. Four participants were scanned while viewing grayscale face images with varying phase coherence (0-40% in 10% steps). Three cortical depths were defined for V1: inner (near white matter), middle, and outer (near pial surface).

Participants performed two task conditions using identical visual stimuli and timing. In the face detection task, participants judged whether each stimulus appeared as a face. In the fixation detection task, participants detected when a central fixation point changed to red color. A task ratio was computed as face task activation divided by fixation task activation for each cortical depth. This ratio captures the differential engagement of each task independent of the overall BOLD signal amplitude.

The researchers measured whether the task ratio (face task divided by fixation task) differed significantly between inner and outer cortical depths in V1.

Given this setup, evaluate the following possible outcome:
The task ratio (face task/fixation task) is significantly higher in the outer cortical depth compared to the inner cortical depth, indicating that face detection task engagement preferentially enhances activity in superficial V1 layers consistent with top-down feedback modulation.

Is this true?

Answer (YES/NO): NO